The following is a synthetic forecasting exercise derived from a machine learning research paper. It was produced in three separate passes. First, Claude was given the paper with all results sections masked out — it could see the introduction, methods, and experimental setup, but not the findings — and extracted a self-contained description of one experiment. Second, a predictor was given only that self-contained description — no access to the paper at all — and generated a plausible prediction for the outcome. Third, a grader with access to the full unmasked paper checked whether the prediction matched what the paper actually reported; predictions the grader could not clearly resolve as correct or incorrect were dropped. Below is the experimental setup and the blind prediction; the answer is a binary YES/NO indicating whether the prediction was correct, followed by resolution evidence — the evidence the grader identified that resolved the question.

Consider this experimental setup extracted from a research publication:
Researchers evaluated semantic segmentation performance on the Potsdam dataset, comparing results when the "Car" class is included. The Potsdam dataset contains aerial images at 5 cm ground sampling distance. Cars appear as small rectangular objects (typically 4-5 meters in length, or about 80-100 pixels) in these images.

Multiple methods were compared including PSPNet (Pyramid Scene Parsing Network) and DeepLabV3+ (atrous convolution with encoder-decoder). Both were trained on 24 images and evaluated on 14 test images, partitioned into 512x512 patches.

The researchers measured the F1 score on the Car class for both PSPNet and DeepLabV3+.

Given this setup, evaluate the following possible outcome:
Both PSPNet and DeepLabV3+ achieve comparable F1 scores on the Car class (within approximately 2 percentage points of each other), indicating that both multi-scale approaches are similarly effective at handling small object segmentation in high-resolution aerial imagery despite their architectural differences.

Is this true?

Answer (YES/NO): YES